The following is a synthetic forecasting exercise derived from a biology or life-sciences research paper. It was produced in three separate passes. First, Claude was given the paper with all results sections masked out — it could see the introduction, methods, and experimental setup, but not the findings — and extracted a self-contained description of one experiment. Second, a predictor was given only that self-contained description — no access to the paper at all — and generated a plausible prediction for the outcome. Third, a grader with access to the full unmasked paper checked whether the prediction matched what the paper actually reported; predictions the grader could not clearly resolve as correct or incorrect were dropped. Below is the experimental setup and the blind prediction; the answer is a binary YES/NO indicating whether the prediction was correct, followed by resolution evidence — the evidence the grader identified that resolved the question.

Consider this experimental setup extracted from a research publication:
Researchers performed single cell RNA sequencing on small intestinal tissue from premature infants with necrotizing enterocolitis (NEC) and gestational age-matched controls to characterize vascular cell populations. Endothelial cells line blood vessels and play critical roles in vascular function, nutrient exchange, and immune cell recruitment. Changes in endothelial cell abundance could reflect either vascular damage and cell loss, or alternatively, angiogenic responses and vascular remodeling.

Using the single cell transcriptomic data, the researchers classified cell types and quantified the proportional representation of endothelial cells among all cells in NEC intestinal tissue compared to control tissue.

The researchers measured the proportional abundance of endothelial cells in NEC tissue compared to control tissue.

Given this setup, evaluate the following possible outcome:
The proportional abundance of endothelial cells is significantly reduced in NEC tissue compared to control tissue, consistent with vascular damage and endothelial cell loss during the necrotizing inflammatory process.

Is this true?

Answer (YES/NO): NO